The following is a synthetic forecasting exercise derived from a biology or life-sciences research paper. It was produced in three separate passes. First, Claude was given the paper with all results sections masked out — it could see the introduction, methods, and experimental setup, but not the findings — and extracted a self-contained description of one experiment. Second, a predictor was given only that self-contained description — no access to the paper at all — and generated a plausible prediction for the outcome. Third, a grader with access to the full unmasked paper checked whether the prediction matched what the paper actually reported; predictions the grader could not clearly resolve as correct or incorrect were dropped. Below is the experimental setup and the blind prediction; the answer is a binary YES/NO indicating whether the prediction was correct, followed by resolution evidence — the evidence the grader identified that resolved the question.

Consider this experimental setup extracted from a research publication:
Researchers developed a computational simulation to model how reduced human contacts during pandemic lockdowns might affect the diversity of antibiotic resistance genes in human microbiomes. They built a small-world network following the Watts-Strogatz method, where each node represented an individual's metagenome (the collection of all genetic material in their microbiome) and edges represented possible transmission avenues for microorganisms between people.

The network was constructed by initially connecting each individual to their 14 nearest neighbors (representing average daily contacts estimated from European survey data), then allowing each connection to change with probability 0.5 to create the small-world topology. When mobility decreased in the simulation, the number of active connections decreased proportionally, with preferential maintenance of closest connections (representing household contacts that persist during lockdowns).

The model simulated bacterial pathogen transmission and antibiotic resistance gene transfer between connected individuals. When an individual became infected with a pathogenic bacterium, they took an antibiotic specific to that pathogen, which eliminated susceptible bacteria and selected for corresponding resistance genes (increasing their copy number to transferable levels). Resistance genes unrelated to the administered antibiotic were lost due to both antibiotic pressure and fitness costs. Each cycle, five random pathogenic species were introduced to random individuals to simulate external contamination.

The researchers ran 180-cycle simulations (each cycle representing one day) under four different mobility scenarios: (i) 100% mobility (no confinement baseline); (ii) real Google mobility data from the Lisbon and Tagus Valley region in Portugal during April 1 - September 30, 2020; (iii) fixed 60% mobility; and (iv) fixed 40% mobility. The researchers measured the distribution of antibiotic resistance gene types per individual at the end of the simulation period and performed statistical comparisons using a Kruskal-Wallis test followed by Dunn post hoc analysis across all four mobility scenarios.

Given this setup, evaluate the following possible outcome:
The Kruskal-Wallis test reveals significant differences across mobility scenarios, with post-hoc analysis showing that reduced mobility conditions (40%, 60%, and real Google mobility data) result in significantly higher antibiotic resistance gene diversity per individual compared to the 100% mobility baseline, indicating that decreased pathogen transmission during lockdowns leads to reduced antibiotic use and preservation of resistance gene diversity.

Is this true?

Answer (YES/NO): NO